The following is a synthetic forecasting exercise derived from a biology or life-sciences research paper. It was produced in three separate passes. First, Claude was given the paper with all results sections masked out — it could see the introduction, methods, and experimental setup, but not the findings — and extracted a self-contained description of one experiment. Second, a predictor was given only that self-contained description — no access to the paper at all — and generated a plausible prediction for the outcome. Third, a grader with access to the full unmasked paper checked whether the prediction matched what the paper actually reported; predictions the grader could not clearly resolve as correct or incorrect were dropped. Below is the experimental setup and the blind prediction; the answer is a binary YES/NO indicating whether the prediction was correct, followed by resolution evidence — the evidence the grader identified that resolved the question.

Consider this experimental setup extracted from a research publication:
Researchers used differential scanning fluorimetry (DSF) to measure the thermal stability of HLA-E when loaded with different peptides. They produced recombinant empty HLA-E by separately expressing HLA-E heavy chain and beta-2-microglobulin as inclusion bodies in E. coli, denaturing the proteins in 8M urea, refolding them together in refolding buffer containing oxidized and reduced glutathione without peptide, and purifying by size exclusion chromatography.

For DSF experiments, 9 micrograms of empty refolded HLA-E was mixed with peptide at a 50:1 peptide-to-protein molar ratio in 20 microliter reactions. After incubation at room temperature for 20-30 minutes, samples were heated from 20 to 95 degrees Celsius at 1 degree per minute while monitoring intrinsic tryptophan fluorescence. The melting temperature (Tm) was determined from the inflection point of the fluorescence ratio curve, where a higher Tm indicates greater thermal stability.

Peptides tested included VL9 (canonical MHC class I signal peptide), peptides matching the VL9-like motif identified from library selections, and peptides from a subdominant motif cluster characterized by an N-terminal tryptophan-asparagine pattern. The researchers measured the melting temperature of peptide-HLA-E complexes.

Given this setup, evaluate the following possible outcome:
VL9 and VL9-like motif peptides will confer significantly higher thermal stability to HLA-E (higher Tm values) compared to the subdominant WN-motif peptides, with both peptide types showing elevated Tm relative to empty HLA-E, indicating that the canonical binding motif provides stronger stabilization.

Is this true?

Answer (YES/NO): NO